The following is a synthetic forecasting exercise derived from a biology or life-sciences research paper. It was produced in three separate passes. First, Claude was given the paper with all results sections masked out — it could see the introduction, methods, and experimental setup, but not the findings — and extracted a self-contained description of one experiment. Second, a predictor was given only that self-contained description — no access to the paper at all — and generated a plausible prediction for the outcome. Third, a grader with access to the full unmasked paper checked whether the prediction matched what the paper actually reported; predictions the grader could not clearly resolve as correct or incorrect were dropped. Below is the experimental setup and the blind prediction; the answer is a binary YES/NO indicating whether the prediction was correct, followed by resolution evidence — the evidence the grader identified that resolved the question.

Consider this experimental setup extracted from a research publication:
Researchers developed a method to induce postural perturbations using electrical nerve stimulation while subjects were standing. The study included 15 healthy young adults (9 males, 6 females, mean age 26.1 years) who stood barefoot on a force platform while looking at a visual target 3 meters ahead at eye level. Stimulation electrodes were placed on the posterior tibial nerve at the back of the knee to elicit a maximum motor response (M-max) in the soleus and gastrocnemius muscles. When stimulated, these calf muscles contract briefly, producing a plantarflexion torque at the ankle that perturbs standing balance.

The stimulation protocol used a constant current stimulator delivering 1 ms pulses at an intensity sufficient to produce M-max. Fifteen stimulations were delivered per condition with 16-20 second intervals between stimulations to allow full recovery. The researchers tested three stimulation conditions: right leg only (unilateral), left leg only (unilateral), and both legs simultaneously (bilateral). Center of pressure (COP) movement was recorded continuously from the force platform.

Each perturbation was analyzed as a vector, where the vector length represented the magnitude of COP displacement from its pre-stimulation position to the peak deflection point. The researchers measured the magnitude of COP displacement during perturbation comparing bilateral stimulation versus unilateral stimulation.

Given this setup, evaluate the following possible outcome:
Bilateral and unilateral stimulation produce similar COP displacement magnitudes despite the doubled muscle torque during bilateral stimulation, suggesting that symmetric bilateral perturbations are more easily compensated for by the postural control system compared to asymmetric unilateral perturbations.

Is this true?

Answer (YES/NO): NO